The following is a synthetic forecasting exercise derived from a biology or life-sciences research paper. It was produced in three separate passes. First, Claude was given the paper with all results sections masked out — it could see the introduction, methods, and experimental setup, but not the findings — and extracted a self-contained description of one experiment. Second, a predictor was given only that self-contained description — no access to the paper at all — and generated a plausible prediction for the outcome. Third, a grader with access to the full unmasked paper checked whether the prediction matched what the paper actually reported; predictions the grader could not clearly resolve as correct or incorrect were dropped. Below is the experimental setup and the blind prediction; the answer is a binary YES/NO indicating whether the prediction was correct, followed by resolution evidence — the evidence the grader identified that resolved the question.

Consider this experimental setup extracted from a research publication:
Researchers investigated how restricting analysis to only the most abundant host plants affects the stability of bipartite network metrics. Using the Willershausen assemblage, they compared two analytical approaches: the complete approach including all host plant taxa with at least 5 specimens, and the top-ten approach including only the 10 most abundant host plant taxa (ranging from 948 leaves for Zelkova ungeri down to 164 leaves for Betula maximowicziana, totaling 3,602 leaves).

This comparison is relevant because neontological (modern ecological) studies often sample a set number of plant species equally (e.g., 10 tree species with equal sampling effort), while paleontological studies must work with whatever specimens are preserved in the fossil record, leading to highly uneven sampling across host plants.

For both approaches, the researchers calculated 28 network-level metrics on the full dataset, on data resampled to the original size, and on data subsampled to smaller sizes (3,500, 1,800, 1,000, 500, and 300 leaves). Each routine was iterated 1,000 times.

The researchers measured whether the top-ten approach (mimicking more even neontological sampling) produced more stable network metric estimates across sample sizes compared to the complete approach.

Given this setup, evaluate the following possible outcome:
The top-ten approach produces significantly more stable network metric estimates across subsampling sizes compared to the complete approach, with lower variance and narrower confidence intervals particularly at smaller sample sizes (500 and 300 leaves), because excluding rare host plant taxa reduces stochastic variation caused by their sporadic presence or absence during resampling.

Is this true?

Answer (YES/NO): NO